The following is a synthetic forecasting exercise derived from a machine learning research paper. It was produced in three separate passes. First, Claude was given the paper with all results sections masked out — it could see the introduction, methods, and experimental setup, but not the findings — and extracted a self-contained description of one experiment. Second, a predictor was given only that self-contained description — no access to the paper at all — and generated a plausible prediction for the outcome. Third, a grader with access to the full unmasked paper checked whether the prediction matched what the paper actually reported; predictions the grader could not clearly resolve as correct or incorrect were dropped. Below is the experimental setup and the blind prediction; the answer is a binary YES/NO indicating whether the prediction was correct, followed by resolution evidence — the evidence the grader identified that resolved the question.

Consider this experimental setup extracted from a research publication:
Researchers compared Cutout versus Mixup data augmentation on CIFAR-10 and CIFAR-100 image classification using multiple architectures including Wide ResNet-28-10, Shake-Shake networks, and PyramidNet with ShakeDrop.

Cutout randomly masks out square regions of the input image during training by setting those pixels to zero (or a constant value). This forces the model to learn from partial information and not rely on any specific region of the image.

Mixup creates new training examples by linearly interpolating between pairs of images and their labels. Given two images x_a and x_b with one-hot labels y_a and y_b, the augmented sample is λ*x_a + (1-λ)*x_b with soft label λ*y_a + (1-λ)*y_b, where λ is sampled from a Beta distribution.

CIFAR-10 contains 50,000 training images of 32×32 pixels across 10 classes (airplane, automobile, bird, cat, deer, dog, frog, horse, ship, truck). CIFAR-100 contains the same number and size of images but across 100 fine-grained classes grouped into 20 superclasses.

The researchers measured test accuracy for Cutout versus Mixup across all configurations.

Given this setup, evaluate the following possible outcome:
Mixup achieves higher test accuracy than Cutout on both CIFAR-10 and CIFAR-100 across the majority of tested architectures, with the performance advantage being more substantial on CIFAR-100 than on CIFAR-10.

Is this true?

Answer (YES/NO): YES